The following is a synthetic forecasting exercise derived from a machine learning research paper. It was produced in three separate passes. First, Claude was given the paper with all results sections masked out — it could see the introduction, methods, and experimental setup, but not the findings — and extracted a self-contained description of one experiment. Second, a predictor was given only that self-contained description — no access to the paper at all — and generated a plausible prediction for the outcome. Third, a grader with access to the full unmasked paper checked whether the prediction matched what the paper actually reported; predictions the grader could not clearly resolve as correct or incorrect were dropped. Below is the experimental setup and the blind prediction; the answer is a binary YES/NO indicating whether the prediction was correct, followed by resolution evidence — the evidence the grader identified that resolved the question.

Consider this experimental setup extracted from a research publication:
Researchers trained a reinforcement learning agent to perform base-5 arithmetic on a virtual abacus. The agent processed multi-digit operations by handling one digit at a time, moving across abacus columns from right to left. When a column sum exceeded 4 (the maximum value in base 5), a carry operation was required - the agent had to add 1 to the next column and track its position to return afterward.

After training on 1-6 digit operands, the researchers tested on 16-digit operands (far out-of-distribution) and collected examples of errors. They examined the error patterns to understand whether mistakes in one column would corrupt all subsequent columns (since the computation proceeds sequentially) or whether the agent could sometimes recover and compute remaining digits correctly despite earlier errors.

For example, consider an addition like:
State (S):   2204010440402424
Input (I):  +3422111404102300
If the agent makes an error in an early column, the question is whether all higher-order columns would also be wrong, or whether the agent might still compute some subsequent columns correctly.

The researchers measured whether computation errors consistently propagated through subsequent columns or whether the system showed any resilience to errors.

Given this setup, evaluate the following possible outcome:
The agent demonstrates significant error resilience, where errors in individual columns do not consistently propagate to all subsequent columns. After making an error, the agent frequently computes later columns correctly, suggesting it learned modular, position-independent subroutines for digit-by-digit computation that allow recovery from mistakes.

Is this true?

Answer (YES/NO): NO